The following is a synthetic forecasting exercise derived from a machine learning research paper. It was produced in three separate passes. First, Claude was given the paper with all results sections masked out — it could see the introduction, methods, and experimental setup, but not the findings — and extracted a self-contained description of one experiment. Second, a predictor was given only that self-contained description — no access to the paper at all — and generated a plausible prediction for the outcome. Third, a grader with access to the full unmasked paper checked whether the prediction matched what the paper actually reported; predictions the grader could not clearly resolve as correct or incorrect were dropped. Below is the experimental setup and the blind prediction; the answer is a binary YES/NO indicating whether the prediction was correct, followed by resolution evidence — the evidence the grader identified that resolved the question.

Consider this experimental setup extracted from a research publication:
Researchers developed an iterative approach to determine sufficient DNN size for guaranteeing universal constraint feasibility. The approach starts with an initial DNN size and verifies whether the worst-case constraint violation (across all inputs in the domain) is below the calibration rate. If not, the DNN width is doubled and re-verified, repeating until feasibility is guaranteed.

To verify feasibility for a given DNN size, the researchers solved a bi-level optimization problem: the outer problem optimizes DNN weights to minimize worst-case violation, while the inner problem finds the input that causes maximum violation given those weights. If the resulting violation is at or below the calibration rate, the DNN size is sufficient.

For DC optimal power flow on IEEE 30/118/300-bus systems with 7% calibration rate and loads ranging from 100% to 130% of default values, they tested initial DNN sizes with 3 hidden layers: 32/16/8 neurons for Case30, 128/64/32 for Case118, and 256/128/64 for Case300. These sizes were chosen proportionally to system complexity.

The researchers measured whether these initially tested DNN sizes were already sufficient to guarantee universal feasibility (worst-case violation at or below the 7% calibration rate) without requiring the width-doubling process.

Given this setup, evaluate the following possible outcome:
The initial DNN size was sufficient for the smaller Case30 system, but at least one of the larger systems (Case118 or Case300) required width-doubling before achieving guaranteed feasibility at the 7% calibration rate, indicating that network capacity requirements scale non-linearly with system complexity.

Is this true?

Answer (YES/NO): NO